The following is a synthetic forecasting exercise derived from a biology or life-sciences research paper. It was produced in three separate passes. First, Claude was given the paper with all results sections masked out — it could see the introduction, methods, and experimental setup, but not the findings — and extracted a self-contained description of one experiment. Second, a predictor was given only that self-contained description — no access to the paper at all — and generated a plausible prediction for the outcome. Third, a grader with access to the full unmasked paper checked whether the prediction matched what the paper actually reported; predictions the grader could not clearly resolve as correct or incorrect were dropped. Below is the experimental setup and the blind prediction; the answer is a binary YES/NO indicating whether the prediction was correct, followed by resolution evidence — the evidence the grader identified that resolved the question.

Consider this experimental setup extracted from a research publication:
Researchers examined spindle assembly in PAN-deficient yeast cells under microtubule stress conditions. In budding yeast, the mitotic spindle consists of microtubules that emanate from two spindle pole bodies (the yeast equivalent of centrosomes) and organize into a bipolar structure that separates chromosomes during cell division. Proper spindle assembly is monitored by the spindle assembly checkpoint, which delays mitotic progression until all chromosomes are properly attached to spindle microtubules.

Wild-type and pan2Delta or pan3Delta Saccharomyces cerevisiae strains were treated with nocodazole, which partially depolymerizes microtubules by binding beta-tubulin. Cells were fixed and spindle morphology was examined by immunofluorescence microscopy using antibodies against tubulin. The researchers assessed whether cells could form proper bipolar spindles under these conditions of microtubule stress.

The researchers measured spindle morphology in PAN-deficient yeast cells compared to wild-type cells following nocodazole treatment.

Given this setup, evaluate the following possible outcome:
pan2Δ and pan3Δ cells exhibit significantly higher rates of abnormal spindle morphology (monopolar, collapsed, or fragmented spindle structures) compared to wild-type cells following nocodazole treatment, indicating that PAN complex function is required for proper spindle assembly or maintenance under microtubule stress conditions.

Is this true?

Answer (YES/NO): YES